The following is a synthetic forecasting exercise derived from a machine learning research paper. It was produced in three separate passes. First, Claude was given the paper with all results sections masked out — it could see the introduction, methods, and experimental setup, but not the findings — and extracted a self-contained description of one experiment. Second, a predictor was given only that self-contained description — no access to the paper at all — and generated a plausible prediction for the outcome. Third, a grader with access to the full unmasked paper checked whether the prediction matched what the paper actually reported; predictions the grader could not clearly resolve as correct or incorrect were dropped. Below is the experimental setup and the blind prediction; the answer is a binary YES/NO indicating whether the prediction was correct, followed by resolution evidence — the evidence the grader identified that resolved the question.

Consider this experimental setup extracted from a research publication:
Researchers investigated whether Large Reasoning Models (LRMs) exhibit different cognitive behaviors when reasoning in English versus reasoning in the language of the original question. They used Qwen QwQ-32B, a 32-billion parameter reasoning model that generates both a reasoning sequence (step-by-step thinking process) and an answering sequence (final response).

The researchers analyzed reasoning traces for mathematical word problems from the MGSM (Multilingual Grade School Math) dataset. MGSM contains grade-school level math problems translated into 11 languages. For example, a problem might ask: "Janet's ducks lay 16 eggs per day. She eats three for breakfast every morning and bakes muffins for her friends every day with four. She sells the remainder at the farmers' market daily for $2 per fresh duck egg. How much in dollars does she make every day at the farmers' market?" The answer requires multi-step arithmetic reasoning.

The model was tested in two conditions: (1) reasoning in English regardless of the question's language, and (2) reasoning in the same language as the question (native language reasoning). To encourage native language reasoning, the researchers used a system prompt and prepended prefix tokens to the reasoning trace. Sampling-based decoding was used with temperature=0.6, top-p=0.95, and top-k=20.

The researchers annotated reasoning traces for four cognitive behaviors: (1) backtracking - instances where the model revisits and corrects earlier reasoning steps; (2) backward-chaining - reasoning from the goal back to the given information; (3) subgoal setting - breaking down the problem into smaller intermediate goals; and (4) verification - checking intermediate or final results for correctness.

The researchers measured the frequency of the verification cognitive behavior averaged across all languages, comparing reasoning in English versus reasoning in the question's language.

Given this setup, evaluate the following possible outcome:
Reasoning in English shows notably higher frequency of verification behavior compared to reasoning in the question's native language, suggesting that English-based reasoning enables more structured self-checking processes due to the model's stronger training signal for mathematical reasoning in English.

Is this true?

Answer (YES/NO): YES